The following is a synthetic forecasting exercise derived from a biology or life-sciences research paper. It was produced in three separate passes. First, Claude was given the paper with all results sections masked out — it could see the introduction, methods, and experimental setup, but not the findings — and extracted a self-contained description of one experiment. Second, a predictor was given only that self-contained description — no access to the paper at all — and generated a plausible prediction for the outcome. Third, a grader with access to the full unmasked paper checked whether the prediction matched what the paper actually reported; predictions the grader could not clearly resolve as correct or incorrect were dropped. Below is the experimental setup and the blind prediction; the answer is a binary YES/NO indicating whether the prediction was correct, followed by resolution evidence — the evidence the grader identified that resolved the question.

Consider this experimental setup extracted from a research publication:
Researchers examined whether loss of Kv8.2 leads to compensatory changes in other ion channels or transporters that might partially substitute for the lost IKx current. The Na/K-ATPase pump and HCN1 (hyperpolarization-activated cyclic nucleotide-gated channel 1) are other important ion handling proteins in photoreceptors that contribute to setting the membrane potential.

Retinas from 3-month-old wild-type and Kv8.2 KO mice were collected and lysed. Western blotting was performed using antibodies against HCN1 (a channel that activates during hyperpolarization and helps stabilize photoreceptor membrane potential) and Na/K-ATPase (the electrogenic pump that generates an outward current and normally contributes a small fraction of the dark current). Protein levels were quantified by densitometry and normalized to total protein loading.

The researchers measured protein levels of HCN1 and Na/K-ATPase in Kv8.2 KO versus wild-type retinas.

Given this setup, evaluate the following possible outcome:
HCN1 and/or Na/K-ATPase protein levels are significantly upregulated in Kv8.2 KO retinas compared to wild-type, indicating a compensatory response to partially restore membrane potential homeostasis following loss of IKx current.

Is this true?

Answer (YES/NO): YES